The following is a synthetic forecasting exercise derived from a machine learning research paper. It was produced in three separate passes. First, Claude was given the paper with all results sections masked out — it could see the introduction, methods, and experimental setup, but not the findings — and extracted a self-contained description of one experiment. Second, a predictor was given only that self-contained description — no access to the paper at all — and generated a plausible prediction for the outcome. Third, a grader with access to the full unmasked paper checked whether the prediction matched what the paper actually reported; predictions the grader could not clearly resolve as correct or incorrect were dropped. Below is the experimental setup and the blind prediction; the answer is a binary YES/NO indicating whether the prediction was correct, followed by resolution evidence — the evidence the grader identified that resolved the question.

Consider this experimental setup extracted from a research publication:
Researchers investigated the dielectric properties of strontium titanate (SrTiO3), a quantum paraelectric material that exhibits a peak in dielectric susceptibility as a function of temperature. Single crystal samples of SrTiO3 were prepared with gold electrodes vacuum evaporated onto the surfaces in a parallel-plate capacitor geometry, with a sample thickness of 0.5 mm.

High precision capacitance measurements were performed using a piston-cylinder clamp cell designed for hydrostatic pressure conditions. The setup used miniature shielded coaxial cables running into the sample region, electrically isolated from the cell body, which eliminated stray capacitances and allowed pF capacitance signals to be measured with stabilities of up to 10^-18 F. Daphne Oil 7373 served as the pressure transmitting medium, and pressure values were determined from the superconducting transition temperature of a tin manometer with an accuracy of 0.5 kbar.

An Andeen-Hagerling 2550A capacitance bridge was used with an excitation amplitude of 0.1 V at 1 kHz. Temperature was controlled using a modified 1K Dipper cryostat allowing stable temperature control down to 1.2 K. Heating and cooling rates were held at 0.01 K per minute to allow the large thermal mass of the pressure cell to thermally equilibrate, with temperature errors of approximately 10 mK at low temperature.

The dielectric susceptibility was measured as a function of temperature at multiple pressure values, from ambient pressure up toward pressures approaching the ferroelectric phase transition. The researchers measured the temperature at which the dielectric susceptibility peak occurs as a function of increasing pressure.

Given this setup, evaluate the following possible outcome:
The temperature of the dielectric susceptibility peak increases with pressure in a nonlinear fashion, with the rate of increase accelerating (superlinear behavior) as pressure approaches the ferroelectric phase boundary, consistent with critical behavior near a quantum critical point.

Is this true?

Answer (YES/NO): NO